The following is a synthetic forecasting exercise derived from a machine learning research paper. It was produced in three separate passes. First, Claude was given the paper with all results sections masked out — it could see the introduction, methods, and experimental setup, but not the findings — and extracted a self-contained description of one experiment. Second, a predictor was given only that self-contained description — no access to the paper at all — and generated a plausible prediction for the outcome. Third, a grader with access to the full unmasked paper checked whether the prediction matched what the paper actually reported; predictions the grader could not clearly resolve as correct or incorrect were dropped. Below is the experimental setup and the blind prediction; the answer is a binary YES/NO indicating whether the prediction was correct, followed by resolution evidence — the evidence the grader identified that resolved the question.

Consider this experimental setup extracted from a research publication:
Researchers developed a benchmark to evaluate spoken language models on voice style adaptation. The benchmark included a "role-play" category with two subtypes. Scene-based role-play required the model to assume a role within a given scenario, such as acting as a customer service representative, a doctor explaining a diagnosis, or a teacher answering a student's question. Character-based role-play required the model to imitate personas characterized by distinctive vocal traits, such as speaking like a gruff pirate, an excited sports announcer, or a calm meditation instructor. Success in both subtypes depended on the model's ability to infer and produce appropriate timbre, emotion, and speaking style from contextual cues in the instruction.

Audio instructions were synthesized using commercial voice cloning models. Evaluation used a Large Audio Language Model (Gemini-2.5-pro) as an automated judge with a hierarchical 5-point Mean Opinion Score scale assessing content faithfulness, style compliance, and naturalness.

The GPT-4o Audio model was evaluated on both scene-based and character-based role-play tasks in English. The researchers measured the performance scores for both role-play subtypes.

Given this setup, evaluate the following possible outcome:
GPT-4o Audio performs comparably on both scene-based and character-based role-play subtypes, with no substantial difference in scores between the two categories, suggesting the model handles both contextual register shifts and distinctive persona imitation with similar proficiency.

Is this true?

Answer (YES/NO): YES